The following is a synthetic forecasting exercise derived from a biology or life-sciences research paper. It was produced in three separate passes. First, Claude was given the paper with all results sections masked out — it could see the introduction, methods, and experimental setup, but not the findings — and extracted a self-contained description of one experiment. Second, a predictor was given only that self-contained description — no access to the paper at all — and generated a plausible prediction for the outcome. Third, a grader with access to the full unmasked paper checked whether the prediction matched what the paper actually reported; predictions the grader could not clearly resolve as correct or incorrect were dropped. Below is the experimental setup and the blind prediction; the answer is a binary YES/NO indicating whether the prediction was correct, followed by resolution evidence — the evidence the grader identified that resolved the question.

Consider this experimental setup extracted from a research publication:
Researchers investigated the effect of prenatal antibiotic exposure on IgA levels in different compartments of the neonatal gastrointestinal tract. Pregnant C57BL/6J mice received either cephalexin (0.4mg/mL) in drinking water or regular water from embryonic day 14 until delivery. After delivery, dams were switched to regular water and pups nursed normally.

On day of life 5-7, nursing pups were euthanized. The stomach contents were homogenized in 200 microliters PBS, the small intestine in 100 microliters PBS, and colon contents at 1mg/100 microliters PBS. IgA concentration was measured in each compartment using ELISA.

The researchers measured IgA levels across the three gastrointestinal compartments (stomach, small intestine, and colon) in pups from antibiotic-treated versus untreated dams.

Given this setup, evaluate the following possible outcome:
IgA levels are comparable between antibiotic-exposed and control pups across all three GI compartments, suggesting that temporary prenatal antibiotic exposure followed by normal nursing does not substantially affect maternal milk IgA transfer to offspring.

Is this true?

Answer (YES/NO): NO